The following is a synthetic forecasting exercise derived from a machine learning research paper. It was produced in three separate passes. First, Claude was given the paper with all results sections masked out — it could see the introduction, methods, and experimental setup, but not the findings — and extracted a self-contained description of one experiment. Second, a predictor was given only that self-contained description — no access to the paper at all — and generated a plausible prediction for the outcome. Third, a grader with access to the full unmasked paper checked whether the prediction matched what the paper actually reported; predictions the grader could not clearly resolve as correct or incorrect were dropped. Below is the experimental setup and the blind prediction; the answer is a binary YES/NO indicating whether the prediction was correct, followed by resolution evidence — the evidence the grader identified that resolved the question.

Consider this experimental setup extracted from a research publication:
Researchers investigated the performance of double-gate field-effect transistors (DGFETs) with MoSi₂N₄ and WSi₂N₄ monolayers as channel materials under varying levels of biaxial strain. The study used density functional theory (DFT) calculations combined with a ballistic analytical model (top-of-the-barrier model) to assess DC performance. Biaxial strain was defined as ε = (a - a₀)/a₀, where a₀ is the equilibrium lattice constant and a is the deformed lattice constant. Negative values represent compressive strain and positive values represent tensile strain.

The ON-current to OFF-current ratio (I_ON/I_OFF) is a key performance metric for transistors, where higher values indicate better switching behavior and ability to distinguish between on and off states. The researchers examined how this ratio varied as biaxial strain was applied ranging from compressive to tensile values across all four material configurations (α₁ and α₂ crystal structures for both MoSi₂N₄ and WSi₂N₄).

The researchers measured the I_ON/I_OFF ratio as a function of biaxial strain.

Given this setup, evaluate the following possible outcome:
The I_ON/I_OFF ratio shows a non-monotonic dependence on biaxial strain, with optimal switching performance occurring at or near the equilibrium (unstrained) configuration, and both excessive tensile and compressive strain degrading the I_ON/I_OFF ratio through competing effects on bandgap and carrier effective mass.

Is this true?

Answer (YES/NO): NO